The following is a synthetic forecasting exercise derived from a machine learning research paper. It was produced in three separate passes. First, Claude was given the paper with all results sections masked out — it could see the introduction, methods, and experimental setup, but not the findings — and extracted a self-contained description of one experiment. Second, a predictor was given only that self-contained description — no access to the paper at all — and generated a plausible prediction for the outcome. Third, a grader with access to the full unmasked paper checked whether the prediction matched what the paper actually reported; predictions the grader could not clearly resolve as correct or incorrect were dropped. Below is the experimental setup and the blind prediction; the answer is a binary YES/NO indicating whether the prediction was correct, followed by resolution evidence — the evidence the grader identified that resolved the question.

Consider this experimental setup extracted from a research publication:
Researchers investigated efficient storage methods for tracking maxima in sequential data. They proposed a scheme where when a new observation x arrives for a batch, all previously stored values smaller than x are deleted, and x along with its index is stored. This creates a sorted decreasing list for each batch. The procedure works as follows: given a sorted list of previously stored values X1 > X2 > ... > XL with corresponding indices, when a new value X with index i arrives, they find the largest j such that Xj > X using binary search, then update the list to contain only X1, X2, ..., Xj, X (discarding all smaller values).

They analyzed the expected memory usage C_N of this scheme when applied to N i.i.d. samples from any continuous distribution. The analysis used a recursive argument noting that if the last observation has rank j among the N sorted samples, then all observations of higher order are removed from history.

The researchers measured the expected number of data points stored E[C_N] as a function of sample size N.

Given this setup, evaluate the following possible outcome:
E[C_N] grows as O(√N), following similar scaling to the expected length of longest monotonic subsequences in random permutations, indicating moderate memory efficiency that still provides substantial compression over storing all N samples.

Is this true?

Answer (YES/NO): NO